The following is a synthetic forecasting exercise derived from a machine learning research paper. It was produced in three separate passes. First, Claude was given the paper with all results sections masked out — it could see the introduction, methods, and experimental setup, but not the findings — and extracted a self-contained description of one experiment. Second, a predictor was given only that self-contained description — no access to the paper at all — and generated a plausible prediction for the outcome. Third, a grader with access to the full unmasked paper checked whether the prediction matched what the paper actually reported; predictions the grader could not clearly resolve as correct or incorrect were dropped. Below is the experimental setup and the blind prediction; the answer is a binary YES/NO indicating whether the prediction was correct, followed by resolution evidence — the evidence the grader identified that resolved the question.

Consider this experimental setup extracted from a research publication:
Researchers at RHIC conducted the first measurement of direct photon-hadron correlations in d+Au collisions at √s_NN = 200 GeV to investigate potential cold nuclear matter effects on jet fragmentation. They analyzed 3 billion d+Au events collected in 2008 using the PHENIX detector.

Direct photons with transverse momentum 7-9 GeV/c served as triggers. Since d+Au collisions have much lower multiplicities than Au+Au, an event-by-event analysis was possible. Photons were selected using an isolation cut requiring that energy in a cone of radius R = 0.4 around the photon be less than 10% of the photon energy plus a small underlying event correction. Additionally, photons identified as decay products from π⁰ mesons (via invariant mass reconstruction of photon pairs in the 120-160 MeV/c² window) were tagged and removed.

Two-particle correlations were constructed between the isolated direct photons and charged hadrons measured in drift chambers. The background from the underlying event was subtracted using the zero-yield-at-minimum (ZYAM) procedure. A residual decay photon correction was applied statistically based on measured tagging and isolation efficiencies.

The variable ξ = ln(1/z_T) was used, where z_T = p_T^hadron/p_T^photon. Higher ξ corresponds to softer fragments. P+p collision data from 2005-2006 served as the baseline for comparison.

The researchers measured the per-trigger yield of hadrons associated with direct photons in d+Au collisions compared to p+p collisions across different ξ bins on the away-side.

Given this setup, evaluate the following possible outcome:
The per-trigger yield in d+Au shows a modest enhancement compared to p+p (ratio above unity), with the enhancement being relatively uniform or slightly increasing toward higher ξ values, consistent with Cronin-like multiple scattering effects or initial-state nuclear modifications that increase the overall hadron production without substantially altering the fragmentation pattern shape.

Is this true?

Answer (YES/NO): NO